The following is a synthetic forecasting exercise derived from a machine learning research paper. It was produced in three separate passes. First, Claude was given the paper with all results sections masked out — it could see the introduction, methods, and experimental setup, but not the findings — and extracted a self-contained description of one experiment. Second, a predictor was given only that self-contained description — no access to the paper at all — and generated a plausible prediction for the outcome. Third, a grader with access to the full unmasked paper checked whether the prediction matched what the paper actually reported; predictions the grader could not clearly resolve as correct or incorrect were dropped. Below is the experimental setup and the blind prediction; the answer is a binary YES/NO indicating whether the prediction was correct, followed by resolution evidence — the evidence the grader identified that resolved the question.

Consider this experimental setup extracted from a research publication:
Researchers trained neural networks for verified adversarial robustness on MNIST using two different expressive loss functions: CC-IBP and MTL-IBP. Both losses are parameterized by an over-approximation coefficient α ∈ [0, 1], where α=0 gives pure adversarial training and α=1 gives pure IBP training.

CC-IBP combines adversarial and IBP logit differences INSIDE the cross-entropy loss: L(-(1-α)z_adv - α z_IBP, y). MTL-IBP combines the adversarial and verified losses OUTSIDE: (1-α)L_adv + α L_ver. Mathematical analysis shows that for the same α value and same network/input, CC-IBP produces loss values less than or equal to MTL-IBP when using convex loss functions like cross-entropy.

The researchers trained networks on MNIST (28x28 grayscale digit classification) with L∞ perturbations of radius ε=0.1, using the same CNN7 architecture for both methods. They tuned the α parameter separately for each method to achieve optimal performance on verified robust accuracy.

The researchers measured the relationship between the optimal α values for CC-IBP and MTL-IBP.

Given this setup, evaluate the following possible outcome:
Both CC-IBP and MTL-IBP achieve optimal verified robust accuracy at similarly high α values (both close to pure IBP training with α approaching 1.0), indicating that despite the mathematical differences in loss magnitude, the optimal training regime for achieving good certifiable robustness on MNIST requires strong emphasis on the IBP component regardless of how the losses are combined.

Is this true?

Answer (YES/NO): NO